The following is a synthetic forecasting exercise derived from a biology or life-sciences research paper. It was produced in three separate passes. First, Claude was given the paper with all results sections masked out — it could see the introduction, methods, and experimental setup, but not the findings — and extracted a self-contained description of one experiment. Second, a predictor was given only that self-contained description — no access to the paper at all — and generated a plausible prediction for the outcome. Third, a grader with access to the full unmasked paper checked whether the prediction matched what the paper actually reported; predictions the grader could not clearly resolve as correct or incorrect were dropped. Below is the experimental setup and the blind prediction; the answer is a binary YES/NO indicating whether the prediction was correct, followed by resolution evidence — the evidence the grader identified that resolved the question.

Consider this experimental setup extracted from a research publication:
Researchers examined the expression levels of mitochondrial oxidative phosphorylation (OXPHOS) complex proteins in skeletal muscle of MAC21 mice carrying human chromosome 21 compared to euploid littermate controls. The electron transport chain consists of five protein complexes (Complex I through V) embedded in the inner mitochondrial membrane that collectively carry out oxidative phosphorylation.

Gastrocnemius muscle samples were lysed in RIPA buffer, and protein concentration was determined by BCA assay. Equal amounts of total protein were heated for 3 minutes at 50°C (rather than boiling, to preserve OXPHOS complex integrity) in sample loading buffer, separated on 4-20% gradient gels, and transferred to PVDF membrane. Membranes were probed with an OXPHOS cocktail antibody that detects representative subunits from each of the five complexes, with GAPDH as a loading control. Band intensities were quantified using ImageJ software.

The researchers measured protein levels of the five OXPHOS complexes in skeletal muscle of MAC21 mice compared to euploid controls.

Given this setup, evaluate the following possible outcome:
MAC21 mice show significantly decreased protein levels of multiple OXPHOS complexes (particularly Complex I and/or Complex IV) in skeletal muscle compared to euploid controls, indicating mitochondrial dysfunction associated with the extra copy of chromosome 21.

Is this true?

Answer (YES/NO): NO